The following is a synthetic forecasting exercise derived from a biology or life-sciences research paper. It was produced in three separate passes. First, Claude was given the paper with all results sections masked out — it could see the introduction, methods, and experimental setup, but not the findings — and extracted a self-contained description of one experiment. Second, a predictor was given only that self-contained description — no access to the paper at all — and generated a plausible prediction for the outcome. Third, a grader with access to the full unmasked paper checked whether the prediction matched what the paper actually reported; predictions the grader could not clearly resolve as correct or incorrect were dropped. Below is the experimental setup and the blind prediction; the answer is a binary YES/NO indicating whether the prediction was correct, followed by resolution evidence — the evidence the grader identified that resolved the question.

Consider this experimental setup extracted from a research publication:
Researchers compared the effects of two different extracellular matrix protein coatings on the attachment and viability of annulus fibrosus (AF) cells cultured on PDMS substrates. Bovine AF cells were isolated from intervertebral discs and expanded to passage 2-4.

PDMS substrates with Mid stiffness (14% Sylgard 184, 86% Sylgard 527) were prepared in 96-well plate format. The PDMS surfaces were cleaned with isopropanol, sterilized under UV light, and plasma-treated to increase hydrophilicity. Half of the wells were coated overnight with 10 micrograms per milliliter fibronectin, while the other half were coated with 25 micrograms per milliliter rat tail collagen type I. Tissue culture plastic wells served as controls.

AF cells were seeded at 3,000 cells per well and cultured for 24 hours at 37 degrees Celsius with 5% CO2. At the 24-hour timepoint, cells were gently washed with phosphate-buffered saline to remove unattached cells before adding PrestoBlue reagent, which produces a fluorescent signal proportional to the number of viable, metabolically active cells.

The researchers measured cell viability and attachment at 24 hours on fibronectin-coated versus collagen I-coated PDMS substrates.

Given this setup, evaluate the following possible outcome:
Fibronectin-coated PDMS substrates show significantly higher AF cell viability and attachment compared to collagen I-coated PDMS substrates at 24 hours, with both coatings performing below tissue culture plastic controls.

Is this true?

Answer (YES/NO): NO